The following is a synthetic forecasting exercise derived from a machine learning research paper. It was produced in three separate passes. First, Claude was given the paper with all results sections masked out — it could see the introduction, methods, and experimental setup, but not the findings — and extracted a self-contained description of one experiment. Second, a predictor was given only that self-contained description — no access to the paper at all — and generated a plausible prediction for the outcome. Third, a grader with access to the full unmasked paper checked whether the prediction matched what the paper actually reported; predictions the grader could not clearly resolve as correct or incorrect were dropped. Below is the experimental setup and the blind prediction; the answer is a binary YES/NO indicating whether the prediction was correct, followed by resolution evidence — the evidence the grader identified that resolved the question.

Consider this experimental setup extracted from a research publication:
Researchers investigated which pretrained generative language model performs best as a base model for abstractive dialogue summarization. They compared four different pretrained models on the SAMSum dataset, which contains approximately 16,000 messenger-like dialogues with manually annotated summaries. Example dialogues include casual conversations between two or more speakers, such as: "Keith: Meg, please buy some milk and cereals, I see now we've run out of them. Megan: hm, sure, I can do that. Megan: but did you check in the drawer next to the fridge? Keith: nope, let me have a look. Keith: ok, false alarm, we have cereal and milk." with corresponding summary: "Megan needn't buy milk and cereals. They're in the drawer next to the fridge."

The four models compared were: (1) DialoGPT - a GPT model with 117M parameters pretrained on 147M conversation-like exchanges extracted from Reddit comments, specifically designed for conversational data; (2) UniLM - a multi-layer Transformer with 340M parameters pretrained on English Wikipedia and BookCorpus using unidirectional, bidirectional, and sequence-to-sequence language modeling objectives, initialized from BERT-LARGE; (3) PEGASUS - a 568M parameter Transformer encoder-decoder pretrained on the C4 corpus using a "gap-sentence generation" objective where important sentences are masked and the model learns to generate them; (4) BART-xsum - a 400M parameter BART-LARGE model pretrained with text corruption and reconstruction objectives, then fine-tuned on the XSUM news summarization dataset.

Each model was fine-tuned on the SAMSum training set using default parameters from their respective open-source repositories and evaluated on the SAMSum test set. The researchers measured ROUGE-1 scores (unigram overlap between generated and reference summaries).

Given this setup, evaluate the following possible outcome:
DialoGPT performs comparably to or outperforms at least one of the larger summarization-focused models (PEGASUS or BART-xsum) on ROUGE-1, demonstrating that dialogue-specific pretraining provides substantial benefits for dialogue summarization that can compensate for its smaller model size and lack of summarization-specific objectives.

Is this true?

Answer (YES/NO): NO